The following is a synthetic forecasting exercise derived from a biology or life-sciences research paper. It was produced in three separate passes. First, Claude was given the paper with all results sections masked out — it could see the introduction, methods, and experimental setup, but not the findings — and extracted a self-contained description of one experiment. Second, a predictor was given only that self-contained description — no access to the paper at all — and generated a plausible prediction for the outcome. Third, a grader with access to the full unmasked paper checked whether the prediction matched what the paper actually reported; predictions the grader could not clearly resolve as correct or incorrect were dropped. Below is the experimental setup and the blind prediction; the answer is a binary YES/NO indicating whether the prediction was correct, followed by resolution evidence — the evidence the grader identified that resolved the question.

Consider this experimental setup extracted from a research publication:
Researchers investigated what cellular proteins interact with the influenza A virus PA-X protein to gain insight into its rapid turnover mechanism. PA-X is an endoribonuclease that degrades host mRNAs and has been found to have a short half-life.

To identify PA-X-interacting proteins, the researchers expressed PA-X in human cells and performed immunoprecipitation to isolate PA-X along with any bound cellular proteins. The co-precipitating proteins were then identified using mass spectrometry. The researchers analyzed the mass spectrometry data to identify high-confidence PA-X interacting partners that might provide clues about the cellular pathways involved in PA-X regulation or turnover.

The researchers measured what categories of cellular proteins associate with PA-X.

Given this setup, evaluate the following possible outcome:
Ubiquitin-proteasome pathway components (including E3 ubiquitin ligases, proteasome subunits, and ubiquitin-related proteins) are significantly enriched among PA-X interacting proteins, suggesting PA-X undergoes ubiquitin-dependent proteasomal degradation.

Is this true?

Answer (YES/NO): YES